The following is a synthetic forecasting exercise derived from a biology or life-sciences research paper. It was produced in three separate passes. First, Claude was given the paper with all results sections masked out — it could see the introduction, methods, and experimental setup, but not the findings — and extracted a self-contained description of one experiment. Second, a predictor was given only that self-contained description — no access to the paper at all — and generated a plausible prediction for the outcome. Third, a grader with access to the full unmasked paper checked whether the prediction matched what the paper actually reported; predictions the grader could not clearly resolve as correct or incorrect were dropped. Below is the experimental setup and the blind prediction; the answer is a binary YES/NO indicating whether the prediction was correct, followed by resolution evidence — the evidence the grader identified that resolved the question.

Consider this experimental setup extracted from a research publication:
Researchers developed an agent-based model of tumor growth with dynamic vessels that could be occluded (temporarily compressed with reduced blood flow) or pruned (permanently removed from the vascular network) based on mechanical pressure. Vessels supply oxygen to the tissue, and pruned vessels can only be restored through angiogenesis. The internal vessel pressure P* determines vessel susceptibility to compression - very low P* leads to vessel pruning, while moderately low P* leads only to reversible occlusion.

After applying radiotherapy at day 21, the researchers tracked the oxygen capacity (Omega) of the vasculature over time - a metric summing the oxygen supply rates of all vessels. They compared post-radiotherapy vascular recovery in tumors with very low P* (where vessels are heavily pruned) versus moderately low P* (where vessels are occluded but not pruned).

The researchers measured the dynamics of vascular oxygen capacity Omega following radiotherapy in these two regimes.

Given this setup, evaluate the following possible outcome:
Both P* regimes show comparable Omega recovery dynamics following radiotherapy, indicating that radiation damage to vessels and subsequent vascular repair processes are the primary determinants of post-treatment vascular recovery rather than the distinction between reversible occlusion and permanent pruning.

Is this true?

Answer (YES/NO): NO